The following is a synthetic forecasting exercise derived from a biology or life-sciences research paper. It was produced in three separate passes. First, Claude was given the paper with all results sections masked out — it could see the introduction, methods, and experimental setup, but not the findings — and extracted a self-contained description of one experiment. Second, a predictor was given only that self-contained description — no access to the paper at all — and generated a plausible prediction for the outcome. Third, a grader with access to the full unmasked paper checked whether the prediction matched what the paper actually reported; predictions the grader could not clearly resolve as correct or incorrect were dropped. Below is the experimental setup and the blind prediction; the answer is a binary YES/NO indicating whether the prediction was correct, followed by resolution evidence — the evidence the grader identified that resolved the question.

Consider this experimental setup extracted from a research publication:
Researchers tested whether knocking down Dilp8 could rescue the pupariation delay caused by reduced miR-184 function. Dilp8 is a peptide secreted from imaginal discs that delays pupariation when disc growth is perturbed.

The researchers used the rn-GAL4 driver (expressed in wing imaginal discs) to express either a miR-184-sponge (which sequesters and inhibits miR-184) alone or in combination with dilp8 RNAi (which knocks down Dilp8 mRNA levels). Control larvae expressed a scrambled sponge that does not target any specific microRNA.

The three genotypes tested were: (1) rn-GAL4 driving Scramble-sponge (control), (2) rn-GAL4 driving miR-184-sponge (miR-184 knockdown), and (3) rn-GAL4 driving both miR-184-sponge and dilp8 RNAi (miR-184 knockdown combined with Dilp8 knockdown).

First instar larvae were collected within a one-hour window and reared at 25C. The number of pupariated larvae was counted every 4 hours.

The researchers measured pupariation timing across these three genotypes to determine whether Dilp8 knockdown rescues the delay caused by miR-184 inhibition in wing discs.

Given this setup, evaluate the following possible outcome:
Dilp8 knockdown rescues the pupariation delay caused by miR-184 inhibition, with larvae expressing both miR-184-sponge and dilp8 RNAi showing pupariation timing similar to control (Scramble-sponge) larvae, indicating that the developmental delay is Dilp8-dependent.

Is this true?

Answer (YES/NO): YES